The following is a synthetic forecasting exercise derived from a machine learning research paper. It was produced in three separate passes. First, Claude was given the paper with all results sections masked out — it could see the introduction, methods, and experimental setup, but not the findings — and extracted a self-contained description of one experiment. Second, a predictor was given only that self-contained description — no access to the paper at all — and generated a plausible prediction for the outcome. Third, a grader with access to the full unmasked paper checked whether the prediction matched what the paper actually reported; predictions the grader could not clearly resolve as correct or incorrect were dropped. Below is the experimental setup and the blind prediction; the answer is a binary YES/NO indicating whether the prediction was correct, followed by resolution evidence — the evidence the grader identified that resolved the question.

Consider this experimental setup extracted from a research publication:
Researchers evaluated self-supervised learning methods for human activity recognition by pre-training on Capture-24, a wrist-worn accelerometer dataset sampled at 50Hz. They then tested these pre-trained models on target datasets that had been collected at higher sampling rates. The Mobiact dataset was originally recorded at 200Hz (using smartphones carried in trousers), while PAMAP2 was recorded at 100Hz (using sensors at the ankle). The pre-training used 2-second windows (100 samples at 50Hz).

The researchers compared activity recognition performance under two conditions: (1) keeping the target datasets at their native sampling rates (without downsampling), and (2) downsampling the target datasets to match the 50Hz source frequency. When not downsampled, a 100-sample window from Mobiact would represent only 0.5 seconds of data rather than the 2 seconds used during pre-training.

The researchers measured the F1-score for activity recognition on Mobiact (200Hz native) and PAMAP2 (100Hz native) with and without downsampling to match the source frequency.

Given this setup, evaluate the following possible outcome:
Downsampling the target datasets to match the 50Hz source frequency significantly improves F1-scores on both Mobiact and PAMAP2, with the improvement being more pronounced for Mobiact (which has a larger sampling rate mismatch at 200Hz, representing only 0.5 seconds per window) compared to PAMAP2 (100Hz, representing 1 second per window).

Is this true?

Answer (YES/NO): YES